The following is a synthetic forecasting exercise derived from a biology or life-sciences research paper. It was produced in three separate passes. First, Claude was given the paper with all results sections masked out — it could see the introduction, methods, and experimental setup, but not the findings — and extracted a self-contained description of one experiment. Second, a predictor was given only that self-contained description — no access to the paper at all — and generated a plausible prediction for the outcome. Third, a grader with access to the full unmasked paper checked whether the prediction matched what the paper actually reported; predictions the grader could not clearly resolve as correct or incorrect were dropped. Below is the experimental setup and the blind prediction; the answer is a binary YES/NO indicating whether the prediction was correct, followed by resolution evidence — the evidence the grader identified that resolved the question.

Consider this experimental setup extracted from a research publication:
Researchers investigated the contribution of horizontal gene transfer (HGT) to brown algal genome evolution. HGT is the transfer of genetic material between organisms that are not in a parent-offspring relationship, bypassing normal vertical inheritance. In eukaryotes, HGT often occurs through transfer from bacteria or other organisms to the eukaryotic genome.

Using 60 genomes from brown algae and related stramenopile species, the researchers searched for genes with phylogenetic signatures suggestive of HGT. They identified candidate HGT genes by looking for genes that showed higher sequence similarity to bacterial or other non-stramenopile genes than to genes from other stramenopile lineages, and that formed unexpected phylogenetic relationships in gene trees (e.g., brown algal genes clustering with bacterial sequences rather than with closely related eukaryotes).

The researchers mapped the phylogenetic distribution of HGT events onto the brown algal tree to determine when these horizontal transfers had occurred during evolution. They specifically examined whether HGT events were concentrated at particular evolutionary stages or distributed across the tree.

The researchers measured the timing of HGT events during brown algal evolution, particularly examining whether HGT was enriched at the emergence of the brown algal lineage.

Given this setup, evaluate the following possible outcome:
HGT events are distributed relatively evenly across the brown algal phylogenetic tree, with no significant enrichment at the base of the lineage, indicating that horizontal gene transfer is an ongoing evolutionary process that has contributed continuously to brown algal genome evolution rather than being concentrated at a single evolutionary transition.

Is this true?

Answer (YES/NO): NO